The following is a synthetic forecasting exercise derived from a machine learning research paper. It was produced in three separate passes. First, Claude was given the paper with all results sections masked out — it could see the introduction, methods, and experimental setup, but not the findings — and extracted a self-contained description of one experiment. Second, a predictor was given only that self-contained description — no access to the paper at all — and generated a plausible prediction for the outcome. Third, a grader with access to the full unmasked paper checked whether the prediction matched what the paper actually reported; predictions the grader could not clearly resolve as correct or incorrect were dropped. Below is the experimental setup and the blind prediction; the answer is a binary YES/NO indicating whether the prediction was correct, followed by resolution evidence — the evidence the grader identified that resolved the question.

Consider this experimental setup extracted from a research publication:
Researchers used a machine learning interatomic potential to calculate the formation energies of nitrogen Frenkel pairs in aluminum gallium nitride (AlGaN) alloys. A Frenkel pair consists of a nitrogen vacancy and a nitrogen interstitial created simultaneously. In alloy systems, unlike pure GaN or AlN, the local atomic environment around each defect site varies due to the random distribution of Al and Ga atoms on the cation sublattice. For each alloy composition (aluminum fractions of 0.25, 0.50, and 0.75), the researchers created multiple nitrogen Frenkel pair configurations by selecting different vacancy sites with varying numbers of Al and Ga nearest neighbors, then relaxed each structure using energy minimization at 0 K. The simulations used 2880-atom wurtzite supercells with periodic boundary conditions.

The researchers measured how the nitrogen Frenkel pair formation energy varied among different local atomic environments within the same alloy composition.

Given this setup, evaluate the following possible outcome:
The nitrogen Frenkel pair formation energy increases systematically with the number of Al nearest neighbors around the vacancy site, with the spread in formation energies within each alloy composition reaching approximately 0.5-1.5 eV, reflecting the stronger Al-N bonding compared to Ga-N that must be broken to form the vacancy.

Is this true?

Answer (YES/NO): NO